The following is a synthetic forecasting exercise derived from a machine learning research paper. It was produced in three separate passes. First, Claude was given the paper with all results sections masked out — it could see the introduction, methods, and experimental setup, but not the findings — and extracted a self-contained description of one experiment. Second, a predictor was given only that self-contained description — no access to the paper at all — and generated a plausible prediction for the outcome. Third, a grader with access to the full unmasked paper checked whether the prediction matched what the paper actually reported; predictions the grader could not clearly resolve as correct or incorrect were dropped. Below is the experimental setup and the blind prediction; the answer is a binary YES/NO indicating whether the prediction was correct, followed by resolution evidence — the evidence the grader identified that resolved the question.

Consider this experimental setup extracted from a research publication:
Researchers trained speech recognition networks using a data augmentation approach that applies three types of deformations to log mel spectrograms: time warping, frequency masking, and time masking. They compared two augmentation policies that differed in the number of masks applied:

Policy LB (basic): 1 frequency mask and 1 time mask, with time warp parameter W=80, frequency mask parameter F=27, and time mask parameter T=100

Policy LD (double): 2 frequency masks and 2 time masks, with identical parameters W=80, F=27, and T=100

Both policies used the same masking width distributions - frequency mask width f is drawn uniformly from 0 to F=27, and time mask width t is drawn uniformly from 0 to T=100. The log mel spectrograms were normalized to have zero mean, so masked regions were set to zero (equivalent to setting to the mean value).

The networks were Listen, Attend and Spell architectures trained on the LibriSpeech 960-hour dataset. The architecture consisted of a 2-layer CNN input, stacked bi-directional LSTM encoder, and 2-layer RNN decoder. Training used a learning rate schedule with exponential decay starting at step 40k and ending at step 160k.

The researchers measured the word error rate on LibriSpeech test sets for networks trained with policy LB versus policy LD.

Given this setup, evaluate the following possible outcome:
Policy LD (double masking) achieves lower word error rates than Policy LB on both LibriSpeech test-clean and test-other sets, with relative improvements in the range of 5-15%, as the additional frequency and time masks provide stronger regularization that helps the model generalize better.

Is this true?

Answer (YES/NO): NO